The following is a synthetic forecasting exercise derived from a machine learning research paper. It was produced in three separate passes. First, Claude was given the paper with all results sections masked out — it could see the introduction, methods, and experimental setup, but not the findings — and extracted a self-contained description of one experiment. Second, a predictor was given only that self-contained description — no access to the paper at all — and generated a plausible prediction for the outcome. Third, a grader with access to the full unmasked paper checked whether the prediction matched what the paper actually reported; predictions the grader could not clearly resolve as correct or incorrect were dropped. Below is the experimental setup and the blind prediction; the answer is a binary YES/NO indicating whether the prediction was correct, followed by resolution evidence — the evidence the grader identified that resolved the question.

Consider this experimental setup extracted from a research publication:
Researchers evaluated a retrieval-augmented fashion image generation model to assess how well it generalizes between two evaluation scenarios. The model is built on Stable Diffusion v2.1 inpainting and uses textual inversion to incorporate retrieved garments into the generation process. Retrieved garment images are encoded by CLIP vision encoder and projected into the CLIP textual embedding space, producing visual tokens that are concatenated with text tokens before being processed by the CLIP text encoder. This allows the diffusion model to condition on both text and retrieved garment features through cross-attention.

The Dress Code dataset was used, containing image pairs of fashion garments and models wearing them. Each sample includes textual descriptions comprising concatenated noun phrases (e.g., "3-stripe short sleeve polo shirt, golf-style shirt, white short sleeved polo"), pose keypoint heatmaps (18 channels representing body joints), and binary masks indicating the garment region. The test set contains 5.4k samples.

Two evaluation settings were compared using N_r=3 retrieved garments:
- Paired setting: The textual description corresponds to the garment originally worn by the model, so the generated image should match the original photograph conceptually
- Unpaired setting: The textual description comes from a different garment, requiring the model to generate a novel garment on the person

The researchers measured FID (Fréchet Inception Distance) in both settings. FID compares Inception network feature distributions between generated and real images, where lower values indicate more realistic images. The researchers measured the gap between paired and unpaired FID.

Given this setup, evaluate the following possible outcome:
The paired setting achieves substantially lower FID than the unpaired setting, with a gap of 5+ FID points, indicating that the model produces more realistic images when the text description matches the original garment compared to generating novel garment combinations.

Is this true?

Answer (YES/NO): NO